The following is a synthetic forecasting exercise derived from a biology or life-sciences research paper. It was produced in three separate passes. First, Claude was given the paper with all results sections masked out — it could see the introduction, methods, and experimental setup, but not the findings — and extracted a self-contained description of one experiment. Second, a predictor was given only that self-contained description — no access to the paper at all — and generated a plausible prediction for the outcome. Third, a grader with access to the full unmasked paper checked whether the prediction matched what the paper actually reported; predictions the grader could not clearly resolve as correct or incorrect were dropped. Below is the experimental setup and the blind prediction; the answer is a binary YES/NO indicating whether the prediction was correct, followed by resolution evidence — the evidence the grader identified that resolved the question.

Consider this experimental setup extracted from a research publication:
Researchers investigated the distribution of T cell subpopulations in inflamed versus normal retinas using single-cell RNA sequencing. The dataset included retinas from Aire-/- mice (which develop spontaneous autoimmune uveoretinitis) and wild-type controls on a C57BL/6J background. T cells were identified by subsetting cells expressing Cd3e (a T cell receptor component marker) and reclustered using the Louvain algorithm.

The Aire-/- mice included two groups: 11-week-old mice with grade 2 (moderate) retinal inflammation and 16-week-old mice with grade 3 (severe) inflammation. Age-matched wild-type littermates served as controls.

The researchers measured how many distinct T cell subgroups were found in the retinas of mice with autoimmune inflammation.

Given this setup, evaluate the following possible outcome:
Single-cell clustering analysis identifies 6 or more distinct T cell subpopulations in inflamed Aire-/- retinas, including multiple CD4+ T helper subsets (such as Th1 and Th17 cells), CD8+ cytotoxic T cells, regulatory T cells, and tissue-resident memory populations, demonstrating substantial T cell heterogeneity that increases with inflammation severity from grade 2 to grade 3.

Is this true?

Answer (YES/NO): NO